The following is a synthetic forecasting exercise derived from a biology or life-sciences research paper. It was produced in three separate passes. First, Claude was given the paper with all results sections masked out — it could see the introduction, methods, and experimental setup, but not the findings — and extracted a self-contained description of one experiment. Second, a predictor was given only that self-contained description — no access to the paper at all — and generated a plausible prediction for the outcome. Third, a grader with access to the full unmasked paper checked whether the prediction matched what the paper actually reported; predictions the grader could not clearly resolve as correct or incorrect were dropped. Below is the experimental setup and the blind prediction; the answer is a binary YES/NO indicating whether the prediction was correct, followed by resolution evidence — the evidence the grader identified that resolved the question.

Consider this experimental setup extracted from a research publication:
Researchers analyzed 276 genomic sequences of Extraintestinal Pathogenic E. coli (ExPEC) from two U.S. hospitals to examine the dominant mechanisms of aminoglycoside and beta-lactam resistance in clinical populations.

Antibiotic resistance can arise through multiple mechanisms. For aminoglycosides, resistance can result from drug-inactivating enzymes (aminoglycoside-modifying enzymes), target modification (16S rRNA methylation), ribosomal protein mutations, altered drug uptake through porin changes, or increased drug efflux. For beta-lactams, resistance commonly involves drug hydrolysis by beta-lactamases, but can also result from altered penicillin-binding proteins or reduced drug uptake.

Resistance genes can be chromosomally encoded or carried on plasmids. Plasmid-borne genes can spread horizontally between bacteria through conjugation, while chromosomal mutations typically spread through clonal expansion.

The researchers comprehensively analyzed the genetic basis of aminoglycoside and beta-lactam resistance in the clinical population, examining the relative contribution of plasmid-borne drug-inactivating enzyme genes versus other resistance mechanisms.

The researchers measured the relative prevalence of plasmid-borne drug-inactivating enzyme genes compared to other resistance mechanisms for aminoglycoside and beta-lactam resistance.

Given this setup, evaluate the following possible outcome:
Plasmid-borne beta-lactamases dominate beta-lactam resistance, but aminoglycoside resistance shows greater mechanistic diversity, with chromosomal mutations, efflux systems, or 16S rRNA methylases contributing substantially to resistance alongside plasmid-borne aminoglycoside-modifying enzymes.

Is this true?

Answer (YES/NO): NO